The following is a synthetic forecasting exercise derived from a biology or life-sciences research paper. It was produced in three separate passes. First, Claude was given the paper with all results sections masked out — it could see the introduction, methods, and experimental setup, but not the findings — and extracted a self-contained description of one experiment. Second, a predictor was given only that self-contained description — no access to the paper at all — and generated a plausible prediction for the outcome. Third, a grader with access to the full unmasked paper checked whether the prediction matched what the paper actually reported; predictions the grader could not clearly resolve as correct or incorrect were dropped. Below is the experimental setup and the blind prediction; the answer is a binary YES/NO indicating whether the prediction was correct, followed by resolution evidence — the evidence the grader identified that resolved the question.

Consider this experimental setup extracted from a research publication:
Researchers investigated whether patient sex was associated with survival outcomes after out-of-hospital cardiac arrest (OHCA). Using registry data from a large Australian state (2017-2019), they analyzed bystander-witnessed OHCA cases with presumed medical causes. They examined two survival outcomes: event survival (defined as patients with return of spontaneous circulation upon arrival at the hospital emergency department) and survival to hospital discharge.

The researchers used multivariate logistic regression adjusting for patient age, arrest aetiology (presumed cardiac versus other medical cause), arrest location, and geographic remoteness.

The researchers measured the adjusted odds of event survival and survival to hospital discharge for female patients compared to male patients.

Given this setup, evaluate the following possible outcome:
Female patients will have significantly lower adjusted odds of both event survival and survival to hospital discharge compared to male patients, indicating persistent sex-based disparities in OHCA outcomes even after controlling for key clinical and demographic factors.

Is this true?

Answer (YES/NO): NO